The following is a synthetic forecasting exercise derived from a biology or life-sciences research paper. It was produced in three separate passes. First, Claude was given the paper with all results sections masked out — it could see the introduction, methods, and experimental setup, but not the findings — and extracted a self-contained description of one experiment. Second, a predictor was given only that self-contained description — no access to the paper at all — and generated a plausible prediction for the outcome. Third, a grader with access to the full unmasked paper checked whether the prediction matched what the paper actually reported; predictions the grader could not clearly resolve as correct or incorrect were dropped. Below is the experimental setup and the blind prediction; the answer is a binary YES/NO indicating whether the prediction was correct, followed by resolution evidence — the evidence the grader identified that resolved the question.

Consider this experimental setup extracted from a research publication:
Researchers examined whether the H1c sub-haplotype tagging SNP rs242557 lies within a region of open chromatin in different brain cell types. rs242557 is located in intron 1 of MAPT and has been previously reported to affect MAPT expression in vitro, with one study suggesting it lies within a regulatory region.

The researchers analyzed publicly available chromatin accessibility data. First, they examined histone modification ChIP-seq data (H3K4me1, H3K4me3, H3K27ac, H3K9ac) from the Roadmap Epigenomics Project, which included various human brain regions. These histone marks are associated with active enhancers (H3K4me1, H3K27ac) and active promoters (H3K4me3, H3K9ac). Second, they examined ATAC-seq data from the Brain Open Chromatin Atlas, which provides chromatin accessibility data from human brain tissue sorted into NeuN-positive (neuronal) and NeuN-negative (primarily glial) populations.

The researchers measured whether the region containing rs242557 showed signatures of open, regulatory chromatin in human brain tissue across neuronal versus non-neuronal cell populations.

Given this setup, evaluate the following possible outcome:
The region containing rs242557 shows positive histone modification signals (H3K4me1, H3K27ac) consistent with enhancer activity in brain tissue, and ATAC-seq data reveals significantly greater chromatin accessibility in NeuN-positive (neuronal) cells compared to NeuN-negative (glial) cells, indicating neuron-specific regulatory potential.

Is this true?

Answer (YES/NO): NO